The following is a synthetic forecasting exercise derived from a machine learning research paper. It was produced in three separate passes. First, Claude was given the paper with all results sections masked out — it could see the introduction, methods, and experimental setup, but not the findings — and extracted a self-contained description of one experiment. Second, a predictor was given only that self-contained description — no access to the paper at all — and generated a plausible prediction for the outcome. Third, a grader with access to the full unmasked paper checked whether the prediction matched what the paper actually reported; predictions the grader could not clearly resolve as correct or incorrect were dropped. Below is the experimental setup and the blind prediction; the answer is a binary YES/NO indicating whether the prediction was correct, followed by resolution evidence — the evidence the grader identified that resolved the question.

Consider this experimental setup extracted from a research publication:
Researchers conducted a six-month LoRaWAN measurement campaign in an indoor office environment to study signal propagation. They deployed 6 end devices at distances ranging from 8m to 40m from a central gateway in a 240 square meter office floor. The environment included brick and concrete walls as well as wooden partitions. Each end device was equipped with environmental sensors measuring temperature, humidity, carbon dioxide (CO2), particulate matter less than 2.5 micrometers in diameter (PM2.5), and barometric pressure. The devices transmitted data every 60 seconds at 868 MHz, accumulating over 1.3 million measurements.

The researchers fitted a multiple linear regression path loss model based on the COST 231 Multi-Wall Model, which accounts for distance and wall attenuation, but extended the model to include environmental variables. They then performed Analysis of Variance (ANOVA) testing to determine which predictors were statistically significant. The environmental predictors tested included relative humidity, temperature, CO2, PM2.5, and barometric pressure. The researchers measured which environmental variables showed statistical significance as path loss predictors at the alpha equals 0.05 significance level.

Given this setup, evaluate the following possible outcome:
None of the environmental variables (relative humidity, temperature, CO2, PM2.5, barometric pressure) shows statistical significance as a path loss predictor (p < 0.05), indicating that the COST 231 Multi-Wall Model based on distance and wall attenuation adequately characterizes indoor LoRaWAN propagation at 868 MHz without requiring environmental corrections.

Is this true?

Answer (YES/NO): NO